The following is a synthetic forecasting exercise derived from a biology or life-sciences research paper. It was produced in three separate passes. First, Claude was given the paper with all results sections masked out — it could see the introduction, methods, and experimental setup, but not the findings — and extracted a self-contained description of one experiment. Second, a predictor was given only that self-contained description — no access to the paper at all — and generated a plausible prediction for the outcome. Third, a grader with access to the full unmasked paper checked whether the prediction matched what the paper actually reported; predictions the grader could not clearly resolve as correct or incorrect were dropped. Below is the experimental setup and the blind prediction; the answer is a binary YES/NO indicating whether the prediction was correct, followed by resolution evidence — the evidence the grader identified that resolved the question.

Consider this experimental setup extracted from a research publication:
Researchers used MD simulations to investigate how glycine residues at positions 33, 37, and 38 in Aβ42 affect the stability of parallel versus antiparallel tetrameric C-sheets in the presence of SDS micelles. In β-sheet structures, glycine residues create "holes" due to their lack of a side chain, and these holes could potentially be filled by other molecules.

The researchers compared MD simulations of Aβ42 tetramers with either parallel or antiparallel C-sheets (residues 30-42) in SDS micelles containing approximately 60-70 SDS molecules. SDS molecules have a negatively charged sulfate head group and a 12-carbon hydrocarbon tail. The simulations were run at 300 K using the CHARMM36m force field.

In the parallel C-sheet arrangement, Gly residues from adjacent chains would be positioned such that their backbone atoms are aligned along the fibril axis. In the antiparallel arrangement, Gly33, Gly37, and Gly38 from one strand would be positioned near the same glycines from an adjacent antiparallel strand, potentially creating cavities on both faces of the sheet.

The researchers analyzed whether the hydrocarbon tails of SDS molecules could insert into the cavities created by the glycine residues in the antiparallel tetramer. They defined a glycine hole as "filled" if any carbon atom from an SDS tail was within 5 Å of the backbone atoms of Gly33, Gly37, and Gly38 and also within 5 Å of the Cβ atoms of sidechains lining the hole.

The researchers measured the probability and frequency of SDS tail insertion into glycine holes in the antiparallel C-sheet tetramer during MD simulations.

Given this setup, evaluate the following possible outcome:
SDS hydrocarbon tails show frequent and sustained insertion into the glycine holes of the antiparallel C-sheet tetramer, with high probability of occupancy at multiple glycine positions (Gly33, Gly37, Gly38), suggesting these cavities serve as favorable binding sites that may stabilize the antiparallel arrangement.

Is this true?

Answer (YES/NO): YES